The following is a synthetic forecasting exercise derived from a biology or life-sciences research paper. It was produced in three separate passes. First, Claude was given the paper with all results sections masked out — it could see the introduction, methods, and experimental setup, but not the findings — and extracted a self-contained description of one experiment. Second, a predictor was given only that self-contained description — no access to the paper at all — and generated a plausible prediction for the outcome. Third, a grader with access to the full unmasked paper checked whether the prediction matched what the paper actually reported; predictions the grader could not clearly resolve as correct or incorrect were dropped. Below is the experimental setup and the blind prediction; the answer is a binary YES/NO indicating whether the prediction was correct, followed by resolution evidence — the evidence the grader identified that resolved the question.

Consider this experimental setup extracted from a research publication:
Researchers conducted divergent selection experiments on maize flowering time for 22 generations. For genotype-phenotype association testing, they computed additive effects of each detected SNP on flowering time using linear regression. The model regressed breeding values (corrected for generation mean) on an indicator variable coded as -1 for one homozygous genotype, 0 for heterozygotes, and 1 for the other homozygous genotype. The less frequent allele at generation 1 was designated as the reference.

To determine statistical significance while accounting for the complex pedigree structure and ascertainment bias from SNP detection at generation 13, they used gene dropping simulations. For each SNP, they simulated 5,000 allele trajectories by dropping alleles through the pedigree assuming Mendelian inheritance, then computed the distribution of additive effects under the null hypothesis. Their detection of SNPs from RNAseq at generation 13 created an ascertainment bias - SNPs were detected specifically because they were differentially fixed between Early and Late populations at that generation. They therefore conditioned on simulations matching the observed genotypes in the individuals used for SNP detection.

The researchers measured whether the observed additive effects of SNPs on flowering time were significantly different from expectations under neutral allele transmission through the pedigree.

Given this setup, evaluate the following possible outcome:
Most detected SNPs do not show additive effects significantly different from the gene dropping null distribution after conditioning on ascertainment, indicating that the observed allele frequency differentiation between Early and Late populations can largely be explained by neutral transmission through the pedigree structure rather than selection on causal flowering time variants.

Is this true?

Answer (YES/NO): YES